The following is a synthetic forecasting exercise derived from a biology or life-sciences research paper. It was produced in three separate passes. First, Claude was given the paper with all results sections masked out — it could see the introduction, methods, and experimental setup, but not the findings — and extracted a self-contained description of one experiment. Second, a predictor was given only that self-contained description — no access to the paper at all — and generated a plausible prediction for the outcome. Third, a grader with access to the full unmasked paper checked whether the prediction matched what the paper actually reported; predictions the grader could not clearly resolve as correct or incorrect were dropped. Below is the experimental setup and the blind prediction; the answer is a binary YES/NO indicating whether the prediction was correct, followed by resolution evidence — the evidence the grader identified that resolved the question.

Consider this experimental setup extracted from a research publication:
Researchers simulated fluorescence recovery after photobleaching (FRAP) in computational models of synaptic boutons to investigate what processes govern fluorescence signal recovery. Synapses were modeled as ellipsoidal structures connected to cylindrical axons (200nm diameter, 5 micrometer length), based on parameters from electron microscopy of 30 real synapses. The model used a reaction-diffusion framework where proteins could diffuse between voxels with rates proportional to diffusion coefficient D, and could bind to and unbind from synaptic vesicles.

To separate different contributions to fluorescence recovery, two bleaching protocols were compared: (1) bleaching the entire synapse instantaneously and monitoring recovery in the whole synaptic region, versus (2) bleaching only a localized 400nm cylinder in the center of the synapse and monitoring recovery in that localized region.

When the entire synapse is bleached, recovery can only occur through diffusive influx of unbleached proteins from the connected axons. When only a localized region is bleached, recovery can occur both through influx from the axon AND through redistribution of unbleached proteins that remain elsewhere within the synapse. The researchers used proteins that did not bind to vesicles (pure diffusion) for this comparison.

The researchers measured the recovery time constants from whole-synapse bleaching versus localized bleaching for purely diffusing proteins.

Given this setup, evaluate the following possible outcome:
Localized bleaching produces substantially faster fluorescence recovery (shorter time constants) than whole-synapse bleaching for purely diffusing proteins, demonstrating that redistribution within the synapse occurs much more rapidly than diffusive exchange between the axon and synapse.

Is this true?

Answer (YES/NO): YES